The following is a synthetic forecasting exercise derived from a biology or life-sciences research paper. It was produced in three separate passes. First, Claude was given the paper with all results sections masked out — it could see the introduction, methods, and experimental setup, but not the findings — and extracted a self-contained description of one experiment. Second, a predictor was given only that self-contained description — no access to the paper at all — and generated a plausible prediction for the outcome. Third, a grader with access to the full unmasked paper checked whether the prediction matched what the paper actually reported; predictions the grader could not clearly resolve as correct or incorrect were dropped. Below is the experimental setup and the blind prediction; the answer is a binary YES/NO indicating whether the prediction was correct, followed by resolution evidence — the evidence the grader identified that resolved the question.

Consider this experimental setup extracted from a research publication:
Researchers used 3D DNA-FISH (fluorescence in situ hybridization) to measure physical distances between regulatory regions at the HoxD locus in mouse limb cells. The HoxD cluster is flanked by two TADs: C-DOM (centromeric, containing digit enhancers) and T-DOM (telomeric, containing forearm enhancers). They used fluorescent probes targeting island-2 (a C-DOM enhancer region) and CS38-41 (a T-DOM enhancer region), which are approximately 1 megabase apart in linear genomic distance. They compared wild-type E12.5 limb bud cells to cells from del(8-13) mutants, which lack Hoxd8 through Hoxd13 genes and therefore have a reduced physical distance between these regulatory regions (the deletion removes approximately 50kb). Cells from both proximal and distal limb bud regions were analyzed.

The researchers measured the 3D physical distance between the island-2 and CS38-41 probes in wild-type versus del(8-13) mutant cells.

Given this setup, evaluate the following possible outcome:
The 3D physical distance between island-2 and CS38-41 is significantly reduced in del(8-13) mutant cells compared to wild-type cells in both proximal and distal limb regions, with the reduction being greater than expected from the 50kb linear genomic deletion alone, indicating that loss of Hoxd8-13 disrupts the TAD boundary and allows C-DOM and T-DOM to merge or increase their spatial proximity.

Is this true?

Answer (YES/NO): NO